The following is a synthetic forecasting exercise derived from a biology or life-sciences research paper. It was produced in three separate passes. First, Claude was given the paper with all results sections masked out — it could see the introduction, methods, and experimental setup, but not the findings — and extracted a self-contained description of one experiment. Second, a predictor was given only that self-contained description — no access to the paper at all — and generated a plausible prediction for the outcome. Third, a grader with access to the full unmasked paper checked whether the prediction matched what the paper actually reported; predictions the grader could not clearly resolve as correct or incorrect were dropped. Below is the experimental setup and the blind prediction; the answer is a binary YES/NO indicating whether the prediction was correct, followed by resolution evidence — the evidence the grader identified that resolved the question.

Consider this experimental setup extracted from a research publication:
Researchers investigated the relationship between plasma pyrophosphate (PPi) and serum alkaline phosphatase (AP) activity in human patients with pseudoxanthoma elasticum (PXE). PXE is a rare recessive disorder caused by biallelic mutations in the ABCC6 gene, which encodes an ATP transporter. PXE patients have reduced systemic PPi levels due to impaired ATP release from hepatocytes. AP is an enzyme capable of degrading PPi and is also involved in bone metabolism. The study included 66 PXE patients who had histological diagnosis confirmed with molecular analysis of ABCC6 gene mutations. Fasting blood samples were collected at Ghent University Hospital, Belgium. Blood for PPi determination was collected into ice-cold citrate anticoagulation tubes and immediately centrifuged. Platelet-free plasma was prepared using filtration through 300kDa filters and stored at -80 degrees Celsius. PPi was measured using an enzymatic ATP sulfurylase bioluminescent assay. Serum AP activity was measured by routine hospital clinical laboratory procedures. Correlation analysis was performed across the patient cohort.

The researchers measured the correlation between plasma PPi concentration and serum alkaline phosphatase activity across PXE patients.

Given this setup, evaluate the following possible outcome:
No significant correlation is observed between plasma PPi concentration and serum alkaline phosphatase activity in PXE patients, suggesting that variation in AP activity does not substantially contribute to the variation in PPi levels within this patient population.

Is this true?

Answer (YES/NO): NO